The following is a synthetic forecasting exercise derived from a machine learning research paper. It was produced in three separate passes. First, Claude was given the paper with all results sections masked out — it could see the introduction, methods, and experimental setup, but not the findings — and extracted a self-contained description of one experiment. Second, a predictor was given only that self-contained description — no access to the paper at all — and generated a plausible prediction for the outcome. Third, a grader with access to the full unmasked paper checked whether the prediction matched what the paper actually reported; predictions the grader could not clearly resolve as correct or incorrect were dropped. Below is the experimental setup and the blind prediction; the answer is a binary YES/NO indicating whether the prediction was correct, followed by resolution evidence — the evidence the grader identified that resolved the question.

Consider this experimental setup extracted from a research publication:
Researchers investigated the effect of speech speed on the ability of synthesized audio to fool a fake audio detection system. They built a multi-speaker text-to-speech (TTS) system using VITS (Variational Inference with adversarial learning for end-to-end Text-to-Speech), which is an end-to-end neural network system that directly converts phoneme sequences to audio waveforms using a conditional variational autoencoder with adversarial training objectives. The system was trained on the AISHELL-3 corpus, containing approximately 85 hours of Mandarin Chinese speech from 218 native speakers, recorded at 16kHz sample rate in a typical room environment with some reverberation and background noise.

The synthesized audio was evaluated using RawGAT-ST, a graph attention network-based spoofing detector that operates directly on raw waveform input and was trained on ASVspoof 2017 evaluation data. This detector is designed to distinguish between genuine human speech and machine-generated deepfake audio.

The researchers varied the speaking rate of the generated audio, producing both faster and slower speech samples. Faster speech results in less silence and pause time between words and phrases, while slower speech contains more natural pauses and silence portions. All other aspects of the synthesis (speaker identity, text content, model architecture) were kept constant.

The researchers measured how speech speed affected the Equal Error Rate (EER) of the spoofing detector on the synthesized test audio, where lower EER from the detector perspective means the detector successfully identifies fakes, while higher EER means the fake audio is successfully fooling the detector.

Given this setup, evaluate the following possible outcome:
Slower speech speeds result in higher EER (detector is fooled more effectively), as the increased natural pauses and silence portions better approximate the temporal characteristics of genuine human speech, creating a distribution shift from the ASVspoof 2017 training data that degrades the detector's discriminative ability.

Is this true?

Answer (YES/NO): NO